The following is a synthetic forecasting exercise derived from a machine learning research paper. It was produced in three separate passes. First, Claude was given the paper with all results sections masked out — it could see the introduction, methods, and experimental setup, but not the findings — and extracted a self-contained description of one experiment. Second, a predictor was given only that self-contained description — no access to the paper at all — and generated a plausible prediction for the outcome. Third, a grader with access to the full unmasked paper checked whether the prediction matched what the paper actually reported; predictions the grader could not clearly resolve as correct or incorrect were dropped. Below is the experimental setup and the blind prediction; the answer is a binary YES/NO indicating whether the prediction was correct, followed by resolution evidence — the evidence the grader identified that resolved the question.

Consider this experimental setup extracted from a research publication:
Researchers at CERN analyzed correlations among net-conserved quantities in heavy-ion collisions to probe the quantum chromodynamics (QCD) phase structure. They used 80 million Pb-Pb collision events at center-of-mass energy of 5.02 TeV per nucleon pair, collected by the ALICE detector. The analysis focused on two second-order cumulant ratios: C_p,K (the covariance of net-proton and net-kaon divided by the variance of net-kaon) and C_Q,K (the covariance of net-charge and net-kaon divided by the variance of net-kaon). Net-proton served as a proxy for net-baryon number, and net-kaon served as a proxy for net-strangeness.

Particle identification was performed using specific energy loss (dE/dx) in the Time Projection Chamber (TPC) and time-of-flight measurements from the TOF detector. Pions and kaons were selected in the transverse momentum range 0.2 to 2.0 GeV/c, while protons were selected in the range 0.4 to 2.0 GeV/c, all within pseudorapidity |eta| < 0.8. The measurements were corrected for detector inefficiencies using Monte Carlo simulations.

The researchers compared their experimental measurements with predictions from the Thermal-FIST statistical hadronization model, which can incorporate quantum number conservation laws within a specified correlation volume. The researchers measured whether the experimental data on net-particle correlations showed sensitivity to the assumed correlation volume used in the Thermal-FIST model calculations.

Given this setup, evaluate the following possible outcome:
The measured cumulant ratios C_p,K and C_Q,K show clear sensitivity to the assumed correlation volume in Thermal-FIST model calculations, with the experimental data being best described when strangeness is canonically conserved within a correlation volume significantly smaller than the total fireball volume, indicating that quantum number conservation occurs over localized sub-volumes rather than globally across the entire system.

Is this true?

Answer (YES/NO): NO